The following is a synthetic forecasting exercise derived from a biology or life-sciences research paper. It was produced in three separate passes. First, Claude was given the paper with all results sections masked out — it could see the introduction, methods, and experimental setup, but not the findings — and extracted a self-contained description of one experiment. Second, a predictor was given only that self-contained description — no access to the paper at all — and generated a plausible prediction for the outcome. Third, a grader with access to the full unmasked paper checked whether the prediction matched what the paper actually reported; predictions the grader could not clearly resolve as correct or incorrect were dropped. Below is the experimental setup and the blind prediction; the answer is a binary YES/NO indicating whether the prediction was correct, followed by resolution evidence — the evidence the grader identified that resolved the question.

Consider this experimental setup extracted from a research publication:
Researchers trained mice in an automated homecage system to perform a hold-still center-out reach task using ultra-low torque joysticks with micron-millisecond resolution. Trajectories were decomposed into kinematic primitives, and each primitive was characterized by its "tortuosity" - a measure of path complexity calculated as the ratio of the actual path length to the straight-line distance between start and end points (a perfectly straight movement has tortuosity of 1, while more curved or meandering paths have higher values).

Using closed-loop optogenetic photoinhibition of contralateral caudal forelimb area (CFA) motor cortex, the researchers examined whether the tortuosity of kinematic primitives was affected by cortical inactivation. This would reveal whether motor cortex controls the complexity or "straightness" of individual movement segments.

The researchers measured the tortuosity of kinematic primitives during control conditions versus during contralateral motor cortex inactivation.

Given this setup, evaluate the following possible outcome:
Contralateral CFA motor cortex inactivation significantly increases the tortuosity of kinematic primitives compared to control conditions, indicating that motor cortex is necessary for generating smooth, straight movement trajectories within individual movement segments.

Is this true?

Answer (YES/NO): NO